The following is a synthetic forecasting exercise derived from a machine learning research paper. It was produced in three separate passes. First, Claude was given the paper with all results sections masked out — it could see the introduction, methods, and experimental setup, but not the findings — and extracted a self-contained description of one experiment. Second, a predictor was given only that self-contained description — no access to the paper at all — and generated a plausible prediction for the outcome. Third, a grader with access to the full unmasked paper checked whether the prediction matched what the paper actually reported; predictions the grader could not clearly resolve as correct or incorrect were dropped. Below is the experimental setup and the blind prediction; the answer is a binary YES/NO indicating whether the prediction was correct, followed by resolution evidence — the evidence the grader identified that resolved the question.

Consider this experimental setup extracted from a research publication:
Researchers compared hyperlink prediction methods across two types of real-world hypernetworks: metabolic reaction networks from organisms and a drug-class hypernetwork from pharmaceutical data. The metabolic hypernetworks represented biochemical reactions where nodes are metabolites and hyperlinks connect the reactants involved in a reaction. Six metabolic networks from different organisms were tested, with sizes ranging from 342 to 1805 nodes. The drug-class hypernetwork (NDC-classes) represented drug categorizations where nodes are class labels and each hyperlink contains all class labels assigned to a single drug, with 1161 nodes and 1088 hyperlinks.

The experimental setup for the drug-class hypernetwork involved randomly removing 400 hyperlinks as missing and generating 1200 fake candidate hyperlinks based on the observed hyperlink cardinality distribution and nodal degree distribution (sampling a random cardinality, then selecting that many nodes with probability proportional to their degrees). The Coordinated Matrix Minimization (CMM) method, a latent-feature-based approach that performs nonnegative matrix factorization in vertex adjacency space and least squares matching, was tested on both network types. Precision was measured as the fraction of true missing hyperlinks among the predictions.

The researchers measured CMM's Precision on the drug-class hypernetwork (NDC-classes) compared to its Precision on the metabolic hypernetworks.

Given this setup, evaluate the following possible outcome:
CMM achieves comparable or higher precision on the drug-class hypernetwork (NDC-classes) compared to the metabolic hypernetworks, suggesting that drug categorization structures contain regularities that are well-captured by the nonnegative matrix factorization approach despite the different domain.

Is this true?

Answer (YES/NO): NO